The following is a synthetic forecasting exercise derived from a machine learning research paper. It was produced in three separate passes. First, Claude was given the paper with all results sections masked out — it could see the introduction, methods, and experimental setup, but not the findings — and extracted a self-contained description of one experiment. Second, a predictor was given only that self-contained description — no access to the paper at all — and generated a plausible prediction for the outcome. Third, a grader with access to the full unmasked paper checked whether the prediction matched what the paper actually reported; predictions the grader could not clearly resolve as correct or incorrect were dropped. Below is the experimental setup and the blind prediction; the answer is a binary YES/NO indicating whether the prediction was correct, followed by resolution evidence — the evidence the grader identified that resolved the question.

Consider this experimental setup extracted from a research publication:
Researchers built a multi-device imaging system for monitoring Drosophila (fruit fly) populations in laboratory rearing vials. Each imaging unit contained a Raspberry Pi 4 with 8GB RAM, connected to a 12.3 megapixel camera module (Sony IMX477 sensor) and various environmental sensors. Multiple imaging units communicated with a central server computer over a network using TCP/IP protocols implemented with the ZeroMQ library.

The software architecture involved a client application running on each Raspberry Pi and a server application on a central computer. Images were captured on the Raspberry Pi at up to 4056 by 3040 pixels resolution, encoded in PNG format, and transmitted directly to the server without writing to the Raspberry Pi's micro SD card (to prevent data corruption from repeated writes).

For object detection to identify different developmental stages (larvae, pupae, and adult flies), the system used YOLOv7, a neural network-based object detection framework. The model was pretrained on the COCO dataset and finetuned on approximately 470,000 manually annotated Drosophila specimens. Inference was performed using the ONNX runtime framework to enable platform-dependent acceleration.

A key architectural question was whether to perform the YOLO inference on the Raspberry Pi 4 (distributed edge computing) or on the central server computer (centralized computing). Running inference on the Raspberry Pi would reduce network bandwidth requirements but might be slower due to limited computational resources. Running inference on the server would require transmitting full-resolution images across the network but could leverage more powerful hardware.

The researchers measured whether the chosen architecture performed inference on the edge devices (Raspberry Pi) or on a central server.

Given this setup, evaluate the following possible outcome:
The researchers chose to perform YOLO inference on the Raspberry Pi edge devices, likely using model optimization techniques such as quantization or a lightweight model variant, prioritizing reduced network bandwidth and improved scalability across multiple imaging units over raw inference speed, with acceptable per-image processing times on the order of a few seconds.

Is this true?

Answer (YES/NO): NO